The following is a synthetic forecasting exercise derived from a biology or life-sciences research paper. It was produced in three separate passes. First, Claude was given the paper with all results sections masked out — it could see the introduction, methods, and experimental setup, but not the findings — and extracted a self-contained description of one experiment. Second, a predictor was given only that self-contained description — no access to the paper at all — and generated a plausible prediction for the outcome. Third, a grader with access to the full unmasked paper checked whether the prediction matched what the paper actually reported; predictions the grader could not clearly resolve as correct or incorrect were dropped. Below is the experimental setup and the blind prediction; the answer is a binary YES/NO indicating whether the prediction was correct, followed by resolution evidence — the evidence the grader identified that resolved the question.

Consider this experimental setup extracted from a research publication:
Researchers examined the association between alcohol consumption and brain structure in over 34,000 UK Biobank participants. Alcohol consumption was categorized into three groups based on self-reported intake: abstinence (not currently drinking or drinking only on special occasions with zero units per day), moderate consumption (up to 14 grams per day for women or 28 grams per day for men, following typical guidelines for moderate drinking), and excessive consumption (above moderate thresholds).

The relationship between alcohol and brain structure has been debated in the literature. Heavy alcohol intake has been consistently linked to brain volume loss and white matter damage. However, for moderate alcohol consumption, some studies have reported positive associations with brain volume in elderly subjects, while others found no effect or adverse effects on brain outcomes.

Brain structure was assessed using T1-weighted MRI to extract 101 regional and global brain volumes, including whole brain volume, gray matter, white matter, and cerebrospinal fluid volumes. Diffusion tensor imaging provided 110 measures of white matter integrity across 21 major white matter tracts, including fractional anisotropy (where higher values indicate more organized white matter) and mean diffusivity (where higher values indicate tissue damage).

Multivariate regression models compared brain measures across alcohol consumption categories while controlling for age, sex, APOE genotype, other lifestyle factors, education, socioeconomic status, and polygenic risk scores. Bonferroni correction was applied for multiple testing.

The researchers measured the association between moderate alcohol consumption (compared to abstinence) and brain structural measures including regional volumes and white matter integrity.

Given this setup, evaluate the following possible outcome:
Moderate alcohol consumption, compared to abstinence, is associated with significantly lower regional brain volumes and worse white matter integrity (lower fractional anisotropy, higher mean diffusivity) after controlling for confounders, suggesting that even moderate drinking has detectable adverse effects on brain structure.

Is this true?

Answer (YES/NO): NO